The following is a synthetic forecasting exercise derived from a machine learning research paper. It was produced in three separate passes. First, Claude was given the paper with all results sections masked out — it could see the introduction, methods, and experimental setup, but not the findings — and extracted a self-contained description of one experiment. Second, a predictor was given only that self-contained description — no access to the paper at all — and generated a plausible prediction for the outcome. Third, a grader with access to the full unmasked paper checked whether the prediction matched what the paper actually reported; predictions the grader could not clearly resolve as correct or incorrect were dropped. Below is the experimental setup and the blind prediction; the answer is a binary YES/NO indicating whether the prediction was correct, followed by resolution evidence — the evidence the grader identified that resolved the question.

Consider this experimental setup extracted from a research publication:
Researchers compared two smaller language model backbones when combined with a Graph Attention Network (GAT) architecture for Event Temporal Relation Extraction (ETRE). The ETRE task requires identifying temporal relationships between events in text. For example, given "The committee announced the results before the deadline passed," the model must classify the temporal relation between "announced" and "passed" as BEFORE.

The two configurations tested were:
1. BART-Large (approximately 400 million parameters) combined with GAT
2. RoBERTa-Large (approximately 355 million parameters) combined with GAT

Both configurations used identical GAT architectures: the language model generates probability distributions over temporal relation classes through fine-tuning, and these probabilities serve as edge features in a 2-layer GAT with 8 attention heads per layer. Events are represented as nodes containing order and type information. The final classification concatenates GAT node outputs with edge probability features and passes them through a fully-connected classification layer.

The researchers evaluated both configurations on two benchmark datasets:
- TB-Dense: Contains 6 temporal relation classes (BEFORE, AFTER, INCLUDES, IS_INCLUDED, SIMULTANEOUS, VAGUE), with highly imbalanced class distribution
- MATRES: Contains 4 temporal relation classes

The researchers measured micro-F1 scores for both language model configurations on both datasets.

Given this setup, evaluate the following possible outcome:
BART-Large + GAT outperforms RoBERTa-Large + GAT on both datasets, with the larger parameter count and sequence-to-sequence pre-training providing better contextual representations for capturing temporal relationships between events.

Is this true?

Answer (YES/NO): NO